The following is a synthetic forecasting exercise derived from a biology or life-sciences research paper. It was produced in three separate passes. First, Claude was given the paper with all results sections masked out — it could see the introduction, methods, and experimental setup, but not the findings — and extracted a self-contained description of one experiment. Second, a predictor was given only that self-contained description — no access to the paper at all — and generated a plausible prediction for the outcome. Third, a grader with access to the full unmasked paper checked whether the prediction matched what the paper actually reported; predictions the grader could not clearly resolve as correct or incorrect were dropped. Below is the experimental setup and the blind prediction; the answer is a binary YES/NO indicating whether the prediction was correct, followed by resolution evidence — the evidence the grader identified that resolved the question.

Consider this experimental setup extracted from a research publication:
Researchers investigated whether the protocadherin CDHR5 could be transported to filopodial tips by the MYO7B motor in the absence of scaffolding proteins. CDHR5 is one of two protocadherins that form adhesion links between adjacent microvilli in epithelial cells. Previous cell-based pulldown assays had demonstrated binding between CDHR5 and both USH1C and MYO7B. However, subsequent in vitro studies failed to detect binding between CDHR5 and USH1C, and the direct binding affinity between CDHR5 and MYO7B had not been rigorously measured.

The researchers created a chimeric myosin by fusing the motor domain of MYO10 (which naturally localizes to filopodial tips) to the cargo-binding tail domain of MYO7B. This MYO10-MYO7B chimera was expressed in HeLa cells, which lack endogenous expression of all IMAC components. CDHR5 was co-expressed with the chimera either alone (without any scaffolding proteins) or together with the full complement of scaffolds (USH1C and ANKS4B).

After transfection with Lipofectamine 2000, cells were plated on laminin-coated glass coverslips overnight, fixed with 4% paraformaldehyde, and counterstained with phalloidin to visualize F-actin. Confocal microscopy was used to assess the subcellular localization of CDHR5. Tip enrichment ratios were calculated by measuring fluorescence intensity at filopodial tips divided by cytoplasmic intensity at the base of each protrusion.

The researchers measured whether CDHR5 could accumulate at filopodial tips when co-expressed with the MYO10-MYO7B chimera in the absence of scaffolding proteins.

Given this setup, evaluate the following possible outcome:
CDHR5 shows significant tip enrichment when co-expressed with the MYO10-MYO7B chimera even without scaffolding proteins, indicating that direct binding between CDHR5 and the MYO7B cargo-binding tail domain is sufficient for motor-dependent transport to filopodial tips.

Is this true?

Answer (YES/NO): YES